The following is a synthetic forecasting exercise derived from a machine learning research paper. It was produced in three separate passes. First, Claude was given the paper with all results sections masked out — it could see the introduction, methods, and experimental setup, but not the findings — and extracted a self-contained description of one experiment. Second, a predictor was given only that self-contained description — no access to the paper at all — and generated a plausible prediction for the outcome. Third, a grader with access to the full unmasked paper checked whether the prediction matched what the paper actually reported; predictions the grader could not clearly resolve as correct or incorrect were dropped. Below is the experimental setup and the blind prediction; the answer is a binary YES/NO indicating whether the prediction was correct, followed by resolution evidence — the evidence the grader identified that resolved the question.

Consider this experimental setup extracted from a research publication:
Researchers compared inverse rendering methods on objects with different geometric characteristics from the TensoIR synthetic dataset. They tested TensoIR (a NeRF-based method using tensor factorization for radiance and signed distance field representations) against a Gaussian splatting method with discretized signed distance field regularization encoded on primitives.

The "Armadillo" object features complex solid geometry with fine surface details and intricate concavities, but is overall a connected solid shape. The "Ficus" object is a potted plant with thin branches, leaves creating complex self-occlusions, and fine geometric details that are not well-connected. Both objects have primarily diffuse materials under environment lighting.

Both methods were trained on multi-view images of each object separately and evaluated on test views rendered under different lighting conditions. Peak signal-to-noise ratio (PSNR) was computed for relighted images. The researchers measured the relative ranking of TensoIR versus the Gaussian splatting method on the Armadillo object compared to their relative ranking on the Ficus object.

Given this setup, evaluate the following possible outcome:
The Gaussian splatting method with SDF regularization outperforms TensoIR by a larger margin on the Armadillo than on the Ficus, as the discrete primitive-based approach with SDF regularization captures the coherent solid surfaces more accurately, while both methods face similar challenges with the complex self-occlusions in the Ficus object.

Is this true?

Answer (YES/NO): NO